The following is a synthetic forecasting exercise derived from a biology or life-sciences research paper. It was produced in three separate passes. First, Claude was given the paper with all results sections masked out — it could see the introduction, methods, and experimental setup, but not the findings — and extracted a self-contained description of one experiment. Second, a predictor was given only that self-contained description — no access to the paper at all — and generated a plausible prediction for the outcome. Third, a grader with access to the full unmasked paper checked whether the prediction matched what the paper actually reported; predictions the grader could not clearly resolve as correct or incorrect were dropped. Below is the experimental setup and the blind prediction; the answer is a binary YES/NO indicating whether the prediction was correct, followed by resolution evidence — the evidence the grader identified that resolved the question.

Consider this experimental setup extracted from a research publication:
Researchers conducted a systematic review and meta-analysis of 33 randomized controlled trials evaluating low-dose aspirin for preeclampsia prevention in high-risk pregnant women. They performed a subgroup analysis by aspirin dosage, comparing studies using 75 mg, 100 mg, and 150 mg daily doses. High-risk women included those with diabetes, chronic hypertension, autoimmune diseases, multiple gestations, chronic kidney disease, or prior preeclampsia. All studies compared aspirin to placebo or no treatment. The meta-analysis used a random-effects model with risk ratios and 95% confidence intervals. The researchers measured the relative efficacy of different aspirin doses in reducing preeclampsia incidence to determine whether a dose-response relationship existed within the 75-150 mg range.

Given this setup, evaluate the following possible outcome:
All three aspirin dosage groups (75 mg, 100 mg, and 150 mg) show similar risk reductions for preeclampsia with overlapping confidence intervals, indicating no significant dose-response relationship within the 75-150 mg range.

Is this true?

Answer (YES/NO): NO